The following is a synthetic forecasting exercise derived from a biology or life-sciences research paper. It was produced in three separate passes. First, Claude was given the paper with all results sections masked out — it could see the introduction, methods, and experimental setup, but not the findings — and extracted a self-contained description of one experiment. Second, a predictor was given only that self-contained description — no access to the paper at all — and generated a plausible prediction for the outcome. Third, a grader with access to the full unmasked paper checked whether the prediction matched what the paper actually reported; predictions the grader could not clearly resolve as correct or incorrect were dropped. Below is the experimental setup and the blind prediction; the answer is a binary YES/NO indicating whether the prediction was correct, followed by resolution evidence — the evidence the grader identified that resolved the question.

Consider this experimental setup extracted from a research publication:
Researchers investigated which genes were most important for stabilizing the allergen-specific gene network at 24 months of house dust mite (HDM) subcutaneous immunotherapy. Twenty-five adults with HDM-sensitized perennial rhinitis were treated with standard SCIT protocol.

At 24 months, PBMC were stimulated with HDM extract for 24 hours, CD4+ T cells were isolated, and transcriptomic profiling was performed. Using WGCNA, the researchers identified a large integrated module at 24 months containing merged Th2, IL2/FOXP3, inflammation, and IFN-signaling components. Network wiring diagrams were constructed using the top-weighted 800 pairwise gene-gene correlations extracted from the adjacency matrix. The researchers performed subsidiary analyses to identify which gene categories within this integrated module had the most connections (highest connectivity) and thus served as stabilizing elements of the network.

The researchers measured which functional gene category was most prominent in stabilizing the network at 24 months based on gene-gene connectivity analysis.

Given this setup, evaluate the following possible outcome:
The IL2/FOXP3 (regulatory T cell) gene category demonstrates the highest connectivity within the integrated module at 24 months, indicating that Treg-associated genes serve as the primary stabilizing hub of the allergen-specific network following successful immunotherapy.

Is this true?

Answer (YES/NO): YES